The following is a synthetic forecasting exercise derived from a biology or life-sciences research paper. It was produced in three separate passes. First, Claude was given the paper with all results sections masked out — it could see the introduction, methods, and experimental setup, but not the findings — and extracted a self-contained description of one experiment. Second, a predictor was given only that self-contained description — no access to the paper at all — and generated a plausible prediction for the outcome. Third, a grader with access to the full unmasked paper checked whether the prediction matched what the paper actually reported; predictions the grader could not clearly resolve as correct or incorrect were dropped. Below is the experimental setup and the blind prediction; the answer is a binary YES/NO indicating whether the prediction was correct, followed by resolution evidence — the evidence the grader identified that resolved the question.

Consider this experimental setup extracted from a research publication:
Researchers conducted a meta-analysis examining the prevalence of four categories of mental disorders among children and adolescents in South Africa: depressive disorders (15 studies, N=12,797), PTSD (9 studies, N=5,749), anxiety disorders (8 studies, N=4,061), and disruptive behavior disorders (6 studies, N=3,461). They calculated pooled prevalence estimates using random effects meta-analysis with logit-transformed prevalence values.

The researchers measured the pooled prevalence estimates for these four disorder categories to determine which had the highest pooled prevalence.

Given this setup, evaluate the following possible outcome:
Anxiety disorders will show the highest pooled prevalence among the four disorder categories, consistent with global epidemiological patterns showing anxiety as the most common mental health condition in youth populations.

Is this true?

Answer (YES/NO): NO